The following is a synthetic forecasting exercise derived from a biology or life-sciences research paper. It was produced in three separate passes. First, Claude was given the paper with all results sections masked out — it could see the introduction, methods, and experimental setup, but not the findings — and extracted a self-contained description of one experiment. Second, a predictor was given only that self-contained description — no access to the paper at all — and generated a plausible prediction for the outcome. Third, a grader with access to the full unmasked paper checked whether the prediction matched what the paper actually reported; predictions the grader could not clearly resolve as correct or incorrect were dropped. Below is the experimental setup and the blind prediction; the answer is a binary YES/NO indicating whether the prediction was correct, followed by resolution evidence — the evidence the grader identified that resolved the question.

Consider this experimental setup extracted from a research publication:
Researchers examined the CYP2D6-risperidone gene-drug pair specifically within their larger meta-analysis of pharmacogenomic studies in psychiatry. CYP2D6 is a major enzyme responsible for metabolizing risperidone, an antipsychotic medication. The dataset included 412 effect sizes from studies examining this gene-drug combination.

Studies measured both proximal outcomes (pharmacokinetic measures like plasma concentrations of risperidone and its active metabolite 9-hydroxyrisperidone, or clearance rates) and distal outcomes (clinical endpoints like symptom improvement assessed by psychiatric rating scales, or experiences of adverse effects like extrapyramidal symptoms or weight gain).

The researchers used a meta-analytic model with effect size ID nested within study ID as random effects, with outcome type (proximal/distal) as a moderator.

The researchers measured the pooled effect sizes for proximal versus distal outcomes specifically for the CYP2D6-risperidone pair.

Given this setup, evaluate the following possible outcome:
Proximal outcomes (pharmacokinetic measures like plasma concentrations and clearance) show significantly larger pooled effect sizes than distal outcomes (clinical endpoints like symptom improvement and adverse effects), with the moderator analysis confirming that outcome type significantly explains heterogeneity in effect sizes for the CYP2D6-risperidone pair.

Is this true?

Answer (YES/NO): YES